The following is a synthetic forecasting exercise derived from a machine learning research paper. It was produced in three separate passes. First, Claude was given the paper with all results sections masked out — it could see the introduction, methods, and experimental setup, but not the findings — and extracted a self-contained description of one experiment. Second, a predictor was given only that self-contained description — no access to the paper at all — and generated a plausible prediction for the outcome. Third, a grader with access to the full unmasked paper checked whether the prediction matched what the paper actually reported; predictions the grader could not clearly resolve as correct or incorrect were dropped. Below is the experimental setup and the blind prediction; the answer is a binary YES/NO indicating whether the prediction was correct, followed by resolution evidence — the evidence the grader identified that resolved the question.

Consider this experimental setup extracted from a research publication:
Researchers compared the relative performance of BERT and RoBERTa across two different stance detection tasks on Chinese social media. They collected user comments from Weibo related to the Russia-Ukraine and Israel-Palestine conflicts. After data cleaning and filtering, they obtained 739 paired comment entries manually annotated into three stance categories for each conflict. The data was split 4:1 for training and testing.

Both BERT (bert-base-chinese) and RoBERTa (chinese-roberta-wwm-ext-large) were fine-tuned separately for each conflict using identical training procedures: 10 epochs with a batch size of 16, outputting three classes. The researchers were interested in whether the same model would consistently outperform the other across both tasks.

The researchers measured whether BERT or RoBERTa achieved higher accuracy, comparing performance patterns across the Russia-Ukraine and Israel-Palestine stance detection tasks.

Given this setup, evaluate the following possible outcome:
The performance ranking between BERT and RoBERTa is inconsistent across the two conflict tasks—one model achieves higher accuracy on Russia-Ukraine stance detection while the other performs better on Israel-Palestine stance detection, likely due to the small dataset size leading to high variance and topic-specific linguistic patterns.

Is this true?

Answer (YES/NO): YES